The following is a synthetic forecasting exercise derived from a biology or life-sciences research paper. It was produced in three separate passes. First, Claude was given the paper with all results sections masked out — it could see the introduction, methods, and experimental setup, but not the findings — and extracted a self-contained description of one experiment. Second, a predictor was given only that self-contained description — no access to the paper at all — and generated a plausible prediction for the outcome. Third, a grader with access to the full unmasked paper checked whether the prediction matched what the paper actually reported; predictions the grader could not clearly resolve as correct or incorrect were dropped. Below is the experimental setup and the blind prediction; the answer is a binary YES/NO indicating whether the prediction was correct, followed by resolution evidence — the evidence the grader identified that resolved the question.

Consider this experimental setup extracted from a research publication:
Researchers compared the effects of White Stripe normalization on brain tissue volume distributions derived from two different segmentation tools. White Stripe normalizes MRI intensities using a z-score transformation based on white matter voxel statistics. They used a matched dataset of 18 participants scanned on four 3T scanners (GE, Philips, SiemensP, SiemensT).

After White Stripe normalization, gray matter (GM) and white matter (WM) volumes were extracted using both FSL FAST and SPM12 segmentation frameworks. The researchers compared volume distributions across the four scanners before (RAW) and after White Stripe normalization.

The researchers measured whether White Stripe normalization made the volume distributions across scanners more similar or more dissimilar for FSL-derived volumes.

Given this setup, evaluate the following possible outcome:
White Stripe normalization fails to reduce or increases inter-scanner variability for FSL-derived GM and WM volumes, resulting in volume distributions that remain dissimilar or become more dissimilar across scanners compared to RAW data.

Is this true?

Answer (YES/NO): YES